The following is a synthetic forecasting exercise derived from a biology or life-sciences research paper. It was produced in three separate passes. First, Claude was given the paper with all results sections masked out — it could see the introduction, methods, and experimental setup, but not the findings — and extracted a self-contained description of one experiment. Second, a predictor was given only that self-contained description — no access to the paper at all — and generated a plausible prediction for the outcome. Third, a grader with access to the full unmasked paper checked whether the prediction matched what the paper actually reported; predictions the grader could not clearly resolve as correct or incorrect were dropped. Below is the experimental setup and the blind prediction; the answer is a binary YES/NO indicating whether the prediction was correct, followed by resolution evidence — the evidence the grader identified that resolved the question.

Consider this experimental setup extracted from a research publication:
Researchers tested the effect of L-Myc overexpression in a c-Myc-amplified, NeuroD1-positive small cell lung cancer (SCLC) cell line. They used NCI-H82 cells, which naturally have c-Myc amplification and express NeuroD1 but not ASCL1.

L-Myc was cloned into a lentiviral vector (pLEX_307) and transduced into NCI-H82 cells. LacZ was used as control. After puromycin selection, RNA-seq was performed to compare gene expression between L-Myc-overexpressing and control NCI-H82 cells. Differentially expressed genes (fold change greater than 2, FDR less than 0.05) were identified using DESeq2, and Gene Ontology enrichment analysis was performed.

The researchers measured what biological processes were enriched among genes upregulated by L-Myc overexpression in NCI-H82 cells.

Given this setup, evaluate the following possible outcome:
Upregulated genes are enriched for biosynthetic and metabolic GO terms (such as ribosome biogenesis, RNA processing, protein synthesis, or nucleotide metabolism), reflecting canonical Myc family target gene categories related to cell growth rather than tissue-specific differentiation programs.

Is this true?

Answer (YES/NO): NO